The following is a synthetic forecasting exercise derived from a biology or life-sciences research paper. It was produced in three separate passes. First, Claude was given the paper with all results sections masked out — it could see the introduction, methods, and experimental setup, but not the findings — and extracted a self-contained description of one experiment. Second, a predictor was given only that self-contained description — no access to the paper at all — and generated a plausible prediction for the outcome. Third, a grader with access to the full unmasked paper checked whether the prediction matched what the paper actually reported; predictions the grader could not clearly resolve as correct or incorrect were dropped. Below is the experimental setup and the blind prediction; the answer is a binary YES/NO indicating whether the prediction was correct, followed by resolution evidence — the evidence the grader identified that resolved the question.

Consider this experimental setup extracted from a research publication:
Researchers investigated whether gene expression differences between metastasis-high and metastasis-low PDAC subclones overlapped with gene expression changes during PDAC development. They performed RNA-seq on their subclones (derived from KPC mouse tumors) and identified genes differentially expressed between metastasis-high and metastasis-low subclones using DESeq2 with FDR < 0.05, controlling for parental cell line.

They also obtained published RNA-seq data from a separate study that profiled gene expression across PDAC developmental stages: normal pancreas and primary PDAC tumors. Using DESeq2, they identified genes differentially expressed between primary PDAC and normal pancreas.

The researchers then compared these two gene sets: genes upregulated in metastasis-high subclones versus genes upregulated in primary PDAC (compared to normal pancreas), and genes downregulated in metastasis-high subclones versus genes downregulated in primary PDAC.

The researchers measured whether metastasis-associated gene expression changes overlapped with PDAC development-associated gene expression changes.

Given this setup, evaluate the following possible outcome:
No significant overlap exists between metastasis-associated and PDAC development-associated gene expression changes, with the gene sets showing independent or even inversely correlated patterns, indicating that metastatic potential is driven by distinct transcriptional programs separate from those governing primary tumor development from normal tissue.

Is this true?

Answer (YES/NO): NO